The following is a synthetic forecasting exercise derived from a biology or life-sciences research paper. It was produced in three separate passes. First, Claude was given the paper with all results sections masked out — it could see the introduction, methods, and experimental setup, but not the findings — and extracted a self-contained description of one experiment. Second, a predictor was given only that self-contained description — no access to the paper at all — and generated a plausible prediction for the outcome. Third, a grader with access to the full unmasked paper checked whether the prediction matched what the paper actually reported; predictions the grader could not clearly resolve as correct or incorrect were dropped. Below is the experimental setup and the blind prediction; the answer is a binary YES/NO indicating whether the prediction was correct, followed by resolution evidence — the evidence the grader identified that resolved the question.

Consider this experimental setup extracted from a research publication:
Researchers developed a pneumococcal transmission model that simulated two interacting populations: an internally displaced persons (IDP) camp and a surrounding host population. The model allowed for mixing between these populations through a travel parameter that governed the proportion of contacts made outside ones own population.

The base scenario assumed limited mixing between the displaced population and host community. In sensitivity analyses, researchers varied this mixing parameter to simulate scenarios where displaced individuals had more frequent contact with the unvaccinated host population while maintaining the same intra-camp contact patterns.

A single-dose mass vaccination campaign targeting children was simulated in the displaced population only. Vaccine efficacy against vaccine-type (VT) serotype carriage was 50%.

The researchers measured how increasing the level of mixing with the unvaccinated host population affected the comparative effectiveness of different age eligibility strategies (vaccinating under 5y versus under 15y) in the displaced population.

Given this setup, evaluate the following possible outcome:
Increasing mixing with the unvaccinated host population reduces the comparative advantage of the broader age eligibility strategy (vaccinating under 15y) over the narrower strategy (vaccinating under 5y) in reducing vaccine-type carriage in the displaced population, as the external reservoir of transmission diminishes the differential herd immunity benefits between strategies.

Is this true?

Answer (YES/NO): NO